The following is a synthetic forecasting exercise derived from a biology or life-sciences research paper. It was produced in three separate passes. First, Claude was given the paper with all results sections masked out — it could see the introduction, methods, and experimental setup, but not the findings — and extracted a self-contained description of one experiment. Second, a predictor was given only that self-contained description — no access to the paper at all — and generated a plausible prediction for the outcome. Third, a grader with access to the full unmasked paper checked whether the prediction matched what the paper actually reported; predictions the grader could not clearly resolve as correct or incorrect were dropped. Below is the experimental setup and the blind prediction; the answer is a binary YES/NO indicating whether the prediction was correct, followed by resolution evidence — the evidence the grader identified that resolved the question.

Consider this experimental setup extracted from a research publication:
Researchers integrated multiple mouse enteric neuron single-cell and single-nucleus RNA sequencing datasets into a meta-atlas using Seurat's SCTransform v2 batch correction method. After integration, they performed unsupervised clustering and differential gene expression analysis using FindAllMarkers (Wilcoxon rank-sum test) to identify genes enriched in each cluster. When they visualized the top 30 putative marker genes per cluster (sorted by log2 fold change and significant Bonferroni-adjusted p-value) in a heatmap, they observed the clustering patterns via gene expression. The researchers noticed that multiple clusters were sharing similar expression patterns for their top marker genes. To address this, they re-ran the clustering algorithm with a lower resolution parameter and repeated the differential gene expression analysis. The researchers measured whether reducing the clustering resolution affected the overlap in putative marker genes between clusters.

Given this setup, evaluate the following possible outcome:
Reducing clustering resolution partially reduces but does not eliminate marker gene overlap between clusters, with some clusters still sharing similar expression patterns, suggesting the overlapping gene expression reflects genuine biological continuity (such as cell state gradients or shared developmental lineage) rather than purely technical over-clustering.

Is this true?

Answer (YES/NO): NO